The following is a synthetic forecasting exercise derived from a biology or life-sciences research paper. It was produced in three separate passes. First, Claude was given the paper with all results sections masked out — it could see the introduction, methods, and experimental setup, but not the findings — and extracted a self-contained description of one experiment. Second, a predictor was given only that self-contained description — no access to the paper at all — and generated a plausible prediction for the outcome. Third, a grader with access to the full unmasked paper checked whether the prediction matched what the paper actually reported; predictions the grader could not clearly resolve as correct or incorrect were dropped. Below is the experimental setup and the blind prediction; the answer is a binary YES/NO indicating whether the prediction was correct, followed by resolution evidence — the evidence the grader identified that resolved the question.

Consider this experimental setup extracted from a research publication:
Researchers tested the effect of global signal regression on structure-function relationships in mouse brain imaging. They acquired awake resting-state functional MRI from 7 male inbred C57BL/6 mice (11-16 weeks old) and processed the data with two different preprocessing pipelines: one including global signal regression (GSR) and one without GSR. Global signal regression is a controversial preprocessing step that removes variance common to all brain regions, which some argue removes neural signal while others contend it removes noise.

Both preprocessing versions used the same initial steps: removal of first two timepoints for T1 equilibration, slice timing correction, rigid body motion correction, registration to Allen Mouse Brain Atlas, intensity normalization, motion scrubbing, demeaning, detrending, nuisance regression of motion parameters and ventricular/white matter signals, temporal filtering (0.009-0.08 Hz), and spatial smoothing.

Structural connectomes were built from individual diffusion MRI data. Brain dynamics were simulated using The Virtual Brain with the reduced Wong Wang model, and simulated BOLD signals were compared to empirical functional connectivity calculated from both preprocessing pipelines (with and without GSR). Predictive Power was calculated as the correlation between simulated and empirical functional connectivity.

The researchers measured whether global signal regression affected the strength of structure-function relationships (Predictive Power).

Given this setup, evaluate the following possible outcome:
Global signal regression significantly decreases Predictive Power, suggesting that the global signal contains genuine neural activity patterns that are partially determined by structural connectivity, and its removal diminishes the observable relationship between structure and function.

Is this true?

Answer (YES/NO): NO